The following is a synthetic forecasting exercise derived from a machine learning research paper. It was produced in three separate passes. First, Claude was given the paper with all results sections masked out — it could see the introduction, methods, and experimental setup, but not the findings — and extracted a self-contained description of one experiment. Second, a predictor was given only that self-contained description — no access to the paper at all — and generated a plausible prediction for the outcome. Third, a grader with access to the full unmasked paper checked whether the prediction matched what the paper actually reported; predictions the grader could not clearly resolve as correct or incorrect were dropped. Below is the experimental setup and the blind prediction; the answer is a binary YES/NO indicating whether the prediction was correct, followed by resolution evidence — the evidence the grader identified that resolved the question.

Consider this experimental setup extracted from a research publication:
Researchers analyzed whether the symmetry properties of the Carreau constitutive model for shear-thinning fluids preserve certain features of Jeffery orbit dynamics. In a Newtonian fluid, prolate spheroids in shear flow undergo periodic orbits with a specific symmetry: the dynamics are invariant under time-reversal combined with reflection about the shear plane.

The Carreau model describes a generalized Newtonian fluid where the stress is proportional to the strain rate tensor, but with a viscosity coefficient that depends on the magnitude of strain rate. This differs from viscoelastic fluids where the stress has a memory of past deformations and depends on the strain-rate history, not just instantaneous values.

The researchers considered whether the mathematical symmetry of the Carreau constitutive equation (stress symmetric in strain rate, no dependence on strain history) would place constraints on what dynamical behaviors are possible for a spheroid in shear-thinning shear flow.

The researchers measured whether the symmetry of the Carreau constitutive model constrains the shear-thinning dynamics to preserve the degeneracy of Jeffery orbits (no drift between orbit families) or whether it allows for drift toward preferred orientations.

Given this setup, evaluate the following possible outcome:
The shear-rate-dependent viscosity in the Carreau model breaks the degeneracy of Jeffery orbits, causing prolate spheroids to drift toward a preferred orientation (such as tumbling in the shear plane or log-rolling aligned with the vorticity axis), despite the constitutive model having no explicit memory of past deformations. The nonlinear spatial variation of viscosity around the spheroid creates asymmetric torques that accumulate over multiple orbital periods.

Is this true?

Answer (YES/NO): NO